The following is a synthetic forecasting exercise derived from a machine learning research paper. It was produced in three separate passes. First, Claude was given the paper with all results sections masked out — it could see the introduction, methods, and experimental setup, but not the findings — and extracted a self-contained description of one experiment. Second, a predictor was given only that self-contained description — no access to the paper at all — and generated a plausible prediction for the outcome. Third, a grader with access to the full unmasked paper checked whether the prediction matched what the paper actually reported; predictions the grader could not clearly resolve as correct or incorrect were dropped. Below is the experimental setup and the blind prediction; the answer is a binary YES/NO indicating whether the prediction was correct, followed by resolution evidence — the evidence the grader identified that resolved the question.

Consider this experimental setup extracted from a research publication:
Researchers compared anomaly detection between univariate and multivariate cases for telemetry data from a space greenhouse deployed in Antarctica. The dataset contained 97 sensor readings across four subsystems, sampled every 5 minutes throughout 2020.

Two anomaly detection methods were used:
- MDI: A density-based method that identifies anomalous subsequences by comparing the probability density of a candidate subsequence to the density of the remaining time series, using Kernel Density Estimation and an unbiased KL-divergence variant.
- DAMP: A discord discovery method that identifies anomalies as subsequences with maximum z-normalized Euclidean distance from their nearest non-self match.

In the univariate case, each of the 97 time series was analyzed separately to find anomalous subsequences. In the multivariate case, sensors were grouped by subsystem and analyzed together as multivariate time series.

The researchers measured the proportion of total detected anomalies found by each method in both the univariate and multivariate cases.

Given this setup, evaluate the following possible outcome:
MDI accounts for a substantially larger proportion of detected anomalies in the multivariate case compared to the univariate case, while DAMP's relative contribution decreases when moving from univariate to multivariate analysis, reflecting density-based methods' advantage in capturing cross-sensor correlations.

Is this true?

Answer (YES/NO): YES